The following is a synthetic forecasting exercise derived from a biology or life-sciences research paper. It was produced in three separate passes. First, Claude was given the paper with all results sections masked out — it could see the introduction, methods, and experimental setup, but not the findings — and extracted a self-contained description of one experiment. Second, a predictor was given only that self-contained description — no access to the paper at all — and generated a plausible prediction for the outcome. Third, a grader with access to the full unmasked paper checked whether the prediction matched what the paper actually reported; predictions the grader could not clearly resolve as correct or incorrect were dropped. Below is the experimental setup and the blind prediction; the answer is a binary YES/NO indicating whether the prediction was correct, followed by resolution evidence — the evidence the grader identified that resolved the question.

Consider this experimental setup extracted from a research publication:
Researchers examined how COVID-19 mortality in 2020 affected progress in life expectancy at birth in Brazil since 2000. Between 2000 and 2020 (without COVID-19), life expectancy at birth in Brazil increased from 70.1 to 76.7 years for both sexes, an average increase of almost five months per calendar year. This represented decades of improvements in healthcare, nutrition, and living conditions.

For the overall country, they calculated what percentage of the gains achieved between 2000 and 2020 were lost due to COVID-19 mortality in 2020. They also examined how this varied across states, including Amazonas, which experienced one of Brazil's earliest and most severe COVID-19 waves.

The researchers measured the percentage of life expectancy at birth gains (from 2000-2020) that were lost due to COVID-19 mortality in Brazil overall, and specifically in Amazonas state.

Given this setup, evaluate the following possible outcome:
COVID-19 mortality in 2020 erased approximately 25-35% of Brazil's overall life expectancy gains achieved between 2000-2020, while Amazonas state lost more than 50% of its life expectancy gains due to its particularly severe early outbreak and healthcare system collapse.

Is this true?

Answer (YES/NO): YES